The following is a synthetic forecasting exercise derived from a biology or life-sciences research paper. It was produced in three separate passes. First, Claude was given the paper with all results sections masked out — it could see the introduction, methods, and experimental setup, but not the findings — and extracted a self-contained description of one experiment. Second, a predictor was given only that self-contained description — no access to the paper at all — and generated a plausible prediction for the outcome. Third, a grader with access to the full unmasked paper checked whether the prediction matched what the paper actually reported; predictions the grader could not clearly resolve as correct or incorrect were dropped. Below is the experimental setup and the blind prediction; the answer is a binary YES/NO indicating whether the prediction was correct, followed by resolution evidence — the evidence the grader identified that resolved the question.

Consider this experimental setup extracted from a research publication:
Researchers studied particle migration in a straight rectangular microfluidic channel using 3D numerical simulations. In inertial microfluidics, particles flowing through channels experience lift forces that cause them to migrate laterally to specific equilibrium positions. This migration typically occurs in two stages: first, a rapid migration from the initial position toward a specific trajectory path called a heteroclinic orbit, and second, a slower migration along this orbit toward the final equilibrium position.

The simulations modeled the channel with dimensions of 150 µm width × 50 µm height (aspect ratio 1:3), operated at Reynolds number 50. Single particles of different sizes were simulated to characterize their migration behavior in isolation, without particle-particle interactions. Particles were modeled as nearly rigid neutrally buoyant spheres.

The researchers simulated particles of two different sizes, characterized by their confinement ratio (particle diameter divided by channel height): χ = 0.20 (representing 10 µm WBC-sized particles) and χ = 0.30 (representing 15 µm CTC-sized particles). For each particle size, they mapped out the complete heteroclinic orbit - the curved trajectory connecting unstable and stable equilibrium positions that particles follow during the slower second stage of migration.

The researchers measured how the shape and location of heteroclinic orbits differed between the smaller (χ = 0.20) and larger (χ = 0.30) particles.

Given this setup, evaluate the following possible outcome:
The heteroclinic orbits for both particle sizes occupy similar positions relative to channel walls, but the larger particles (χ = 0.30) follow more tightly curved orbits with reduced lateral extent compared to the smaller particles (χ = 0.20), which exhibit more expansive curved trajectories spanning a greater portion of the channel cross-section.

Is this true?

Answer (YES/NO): NO